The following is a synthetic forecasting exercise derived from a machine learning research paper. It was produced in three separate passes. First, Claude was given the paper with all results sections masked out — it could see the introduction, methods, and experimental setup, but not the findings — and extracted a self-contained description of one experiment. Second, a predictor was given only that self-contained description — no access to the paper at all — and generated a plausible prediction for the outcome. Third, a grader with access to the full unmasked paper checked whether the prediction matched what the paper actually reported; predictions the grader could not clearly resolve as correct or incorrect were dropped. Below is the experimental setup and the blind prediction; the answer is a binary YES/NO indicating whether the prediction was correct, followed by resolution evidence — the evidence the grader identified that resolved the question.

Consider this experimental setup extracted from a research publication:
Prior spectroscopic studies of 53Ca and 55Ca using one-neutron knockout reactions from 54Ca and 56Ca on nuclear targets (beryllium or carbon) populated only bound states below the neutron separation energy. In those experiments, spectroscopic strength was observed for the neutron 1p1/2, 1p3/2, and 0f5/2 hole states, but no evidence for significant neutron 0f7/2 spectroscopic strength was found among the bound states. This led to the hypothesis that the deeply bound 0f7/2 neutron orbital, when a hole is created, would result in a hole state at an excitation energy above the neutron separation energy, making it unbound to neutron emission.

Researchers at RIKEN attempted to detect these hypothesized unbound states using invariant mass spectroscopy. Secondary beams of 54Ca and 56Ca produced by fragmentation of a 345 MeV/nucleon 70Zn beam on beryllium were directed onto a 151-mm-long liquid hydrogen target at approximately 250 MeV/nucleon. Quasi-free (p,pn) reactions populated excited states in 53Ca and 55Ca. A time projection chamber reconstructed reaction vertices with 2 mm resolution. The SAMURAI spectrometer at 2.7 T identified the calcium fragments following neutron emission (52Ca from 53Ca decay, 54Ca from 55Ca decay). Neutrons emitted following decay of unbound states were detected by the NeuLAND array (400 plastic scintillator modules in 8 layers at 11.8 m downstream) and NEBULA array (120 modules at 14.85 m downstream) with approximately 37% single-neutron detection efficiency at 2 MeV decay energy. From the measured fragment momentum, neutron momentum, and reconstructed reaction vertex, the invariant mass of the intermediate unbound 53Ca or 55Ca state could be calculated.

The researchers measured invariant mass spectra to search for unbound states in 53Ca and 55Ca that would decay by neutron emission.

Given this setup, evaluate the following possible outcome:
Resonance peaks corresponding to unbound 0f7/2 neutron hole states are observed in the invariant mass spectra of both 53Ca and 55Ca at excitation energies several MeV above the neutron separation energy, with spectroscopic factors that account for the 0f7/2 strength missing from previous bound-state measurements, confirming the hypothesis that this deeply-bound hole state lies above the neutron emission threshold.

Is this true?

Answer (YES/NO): YES